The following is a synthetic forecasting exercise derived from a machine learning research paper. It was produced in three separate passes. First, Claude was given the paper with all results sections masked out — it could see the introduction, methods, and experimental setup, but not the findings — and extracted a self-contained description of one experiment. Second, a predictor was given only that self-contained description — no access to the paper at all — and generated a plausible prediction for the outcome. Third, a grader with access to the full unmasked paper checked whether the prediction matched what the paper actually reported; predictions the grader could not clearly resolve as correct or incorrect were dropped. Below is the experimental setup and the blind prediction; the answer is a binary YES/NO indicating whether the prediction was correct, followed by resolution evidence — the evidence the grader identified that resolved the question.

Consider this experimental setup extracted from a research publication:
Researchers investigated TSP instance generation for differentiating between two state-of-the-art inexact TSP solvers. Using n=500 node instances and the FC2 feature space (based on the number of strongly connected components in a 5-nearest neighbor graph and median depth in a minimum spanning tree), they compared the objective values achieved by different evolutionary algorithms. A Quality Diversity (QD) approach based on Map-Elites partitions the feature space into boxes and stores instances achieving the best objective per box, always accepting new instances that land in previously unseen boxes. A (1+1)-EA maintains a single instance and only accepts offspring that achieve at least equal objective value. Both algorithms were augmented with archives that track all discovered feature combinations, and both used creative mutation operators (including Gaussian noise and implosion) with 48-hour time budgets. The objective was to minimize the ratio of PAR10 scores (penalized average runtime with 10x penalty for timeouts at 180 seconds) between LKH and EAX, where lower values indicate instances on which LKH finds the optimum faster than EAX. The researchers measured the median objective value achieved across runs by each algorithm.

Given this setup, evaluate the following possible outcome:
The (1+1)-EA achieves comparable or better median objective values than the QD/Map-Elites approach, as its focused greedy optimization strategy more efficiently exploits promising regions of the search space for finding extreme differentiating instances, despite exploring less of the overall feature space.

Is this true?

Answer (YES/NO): YES